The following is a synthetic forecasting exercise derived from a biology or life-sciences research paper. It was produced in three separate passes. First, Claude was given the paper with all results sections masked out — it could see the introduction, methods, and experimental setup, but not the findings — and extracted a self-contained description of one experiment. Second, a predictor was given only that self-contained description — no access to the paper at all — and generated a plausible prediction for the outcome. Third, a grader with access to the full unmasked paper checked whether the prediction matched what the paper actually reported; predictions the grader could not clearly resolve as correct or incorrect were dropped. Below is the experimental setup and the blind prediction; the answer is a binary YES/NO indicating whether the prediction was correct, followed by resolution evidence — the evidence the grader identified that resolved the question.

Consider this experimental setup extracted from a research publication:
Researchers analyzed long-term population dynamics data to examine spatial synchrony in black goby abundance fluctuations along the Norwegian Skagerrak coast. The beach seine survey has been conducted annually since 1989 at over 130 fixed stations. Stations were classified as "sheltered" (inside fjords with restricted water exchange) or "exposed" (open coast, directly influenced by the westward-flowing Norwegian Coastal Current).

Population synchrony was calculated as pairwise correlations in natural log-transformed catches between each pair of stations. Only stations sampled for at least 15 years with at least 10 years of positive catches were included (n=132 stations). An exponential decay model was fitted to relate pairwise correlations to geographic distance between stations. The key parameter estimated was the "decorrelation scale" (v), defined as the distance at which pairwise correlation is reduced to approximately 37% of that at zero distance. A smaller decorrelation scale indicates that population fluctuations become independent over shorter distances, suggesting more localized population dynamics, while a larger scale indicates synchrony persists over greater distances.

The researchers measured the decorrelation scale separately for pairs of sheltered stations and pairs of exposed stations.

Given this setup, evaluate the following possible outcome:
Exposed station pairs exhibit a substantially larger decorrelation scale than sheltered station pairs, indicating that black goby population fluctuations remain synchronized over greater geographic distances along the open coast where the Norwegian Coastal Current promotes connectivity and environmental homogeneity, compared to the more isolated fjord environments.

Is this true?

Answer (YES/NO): YES